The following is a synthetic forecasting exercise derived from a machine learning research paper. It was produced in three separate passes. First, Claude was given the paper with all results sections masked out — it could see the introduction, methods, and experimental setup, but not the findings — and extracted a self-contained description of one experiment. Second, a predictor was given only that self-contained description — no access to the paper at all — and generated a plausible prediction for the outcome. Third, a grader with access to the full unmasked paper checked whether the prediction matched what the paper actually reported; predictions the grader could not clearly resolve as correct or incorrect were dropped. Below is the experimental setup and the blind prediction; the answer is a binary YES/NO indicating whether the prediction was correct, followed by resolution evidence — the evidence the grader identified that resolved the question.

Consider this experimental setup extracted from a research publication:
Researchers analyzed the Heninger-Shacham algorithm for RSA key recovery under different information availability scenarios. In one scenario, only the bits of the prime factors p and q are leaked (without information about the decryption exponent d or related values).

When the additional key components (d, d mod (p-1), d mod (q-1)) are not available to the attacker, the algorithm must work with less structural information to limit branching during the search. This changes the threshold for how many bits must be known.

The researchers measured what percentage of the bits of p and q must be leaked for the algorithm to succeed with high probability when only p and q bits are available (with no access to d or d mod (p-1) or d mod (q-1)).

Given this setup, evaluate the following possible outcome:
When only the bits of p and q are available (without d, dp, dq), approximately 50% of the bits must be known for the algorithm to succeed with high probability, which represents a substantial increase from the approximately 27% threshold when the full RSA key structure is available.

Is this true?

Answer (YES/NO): NO